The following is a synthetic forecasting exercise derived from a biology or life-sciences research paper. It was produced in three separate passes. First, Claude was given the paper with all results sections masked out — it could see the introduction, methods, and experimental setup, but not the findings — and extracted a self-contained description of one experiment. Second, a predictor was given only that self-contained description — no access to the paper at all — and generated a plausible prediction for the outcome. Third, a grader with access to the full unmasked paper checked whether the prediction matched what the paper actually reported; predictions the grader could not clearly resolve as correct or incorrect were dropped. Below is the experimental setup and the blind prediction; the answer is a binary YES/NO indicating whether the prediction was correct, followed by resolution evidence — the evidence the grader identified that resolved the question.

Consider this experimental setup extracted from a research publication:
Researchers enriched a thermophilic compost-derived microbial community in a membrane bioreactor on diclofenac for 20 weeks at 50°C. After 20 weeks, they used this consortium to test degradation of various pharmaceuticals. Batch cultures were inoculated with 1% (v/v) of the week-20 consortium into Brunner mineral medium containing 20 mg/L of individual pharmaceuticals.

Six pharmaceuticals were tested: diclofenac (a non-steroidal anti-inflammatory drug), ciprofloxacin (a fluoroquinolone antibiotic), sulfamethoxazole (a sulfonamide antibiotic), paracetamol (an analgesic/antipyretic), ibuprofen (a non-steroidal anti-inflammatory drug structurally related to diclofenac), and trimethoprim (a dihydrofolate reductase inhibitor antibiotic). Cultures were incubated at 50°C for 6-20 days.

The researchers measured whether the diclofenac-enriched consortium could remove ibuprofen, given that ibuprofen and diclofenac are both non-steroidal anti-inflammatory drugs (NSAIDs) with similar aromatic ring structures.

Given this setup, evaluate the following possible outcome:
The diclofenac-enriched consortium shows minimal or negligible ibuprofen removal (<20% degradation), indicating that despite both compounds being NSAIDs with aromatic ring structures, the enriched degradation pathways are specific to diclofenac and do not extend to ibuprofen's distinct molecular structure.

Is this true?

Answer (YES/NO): YES